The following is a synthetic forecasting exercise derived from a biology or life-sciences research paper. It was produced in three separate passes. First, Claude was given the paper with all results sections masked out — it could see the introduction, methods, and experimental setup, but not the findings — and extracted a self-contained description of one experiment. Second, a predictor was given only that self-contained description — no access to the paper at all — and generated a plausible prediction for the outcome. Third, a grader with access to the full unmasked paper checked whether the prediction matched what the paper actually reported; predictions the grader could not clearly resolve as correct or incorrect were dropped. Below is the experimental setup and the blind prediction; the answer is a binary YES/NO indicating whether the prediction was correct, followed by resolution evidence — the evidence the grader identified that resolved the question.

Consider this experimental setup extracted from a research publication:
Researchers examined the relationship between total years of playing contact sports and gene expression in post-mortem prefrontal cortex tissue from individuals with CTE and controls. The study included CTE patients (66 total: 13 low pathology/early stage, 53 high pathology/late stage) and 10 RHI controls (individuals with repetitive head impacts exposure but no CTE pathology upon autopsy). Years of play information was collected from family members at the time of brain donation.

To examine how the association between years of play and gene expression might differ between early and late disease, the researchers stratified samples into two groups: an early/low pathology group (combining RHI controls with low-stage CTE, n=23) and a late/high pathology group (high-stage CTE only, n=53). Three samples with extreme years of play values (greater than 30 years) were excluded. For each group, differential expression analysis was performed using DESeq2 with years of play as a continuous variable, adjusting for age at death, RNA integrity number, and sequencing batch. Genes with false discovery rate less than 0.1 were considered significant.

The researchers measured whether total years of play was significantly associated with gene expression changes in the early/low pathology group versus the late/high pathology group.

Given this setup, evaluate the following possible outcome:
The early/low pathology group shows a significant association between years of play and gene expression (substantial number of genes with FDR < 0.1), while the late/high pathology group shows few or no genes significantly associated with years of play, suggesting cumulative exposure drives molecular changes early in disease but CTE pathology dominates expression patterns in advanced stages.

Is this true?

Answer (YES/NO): NO